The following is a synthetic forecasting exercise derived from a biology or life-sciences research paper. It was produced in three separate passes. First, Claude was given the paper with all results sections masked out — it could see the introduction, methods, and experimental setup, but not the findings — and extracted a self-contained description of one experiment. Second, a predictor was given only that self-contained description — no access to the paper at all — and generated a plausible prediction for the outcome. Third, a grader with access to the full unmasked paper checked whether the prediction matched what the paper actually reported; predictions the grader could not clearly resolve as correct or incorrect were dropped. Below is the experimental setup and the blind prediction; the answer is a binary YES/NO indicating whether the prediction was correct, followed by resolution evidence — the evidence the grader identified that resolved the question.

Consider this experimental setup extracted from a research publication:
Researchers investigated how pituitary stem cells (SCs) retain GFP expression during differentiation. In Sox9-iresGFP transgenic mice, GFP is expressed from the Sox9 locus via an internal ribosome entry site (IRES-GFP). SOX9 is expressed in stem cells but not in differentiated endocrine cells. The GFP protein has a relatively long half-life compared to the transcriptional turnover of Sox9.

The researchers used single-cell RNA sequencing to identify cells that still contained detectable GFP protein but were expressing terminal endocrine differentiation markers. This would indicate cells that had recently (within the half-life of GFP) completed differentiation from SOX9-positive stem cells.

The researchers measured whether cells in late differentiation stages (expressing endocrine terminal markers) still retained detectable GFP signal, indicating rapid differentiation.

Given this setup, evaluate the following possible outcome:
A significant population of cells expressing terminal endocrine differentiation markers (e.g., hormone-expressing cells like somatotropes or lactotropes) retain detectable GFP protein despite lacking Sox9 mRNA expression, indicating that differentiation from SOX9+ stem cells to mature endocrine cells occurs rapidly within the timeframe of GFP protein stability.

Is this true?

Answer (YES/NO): YES